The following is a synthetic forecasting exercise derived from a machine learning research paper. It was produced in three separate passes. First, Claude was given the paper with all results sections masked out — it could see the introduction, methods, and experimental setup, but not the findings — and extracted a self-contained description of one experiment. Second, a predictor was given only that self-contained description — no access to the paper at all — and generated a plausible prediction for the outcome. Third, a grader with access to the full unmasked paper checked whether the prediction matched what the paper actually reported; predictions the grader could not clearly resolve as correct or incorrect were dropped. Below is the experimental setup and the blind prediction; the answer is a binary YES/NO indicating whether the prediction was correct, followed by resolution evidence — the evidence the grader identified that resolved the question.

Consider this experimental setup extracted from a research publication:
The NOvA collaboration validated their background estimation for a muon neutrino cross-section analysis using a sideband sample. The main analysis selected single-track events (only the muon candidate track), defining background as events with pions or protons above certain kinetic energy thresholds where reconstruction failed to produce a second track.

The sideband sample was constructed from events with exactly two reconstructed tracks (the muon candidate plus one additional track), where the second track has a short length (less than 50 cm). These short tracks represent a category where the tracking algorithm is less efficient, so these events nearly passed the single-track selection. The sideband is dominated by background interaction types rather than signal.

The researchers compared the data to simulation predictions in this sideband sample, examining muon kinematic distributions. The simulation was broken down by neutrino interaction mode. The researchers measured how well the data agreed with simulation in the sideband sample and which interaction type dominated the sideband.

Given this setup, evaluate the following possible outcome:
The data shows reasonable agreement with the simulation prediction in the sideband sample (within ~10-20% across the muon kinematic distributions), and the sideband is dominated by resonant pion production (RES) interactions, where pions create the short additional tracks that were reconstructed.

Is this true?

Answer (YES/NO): YES